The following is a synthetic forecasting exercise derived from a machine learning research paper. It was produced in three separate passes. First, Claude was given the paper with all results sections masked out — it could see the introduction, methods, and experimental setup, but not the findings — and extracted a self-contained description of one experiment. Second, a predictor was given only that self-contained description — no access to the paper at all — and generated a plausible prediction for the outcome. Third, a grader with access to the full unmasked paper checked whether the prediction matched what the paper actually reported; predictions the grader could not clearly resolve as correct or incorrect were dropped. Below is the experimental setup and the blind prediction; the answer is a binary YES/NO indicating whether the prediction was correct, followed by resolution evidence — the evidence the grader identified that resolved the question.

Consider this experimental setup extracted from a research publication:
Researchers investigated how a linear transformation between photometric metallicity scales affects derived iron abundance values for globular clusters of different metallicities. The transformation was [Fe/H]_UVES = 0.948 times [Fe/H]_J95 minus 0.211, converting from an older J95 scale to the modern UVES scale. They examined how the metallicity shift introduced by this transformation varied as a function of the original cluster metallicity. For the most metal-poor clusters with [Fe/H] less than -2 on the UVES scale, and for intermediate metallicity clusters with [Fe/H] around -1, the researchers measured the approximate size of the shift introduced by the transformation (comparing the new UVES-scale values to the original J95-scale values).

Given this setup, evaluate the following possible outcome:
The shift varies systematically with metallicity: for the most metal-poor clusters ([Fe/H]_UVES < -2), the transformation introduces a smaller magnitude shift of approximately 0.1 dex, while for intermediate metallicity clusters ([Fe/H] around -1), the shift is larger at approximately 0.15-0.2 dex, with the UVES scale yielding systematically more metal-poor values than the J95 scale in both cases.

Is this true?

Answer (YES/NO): YES